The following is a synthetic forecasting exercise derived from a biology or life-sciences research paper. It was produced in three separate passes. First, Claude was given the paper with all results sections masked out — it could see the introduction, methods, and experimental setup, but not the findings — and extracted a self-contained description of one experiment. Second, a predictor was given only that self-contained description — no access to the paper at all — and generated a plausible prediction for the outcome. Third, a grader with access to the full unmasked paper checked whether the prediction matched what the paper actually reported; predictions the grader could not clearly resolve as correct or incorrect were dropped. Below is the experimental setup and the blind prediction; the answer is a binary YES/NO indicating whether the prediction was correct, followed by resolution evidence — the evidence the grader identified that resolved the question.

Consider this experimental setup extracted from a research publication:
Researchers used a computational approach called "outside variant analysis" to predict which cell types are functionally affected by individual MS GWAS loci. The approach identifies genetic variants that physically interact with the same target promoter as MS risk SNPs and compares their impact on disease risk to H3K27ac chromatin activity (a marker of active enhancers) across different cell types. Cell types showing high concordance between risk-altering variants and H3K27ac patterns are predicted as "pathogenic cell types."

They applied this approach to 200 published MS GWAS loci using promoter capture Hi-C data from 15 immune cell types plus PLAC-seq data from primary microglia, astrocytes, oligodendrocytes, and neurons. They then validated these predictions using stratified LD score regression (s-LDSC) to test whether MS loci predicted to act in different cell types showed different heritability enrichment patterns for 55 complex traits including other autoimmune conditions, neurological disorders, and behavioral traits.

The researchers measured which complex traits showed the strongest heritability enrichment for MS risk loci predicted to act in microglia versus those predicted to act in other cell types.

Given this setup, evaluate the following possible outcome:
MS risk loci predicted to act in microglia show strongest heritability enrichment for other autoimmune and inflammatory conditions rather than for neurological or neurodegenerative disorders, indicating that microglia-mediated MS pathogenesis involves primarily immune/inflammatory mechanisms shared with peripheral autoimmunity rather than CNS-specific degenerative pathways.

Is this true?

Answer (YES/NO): NO